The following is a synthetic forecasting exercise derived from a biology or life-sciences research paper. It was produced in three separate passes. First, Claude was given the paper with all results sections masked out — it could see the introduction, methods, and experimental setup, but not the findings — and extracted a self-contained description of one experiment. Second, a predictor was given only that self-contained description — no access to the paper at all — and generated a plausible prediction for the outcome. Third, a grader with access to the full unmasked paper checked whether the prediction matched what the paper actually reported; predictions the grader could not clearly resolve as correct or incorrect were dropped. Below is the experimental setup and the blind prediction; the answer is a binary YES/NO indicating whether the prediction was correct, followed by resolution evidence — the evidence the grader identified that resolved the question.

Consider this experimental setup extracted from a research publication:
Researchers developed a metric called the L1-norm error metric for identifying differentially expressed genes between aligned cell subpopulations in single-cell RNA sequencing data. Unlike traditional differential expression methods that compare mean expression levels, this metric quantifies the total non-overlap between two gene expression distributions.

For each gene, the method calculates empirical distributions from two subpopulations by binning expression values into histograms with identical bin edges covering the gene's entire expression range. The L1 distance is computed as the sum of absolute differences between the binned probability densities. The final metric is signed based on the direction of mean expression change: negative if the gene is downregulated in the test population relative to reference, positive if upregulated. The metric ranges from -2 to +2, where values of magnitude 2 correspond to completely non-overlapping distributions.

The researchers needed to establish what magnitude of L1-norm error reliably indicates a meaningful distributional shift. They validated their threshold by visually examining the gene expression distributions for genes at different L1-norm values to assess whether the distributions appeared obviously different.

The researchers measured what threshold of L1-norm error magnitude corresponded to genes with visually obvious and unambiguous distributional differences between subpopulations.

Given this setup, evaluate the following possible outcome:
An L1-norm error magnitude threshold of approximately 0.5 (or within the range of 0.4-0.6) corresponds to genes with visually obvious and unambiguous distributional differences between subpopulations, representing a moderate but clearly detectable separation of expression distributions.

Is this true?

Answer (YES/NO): YES